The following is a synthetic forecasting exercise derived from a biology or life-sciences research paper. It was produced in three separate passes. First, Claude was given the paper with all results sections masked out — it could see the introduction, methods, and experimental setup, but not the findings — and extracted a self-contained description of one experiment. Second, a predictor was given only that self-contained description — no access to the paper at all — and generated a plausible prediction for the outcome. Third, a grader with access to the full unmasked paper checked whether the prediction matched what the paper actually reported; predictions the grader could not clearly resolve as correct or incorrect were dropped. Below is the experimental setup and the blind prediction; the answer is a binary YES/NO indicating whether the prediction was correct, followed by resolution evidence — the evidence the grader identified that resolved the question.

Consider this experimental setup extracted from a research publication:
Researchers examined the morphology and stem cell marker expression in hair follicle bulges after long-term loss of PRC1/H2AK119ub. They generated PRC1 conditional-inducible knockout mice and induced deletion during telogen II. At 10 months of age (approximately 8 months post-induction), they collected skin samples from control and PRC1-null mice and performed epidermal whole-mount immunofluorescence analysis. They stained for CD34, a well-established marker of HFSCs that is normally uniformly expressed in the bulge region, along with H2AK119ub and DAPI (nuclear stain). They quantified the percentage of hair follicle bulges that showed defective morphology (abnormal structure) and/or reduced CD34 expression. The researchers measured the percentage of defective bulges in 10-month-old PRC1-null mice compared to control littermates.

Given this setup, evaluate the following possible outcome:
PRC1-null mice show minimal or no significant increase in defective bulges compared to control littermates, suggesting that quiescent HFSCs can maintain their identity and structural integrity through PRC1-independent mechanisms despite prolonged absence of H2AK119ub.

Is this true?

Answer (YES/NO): NO